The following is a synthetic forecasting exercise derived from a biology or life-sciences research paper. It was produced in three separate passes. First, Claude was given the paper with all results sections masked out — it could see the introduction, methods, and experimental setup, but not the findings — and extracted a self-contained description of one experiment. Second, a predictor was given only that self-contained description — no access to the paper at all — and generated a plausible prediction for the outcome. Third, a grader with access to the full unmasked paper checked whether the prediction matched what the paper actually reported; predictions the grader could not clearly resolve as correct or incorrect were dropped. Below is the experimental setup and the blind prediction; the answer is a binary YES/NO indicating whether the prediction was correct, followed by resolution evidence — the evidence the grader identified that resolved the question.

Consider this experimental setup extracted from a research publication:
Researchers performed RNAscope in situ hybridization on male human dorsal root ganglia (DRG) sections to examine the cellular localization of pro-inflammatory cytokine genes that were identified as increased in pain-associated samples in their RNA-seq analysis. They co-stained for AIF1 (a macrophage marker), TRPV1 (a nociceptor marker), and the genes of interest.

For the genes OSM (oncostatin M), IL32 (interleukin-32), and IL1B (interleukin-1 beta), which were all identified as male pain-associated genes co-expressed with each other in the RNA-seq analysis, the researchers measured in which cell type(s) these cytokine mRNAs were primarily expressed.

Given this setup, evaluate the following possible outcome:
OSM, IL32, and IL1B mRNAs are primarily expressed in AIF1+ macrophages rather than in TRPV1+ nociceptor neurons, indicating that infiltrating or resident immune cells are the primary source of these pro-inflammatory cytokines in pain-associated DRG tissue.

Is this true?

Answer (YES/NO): YES